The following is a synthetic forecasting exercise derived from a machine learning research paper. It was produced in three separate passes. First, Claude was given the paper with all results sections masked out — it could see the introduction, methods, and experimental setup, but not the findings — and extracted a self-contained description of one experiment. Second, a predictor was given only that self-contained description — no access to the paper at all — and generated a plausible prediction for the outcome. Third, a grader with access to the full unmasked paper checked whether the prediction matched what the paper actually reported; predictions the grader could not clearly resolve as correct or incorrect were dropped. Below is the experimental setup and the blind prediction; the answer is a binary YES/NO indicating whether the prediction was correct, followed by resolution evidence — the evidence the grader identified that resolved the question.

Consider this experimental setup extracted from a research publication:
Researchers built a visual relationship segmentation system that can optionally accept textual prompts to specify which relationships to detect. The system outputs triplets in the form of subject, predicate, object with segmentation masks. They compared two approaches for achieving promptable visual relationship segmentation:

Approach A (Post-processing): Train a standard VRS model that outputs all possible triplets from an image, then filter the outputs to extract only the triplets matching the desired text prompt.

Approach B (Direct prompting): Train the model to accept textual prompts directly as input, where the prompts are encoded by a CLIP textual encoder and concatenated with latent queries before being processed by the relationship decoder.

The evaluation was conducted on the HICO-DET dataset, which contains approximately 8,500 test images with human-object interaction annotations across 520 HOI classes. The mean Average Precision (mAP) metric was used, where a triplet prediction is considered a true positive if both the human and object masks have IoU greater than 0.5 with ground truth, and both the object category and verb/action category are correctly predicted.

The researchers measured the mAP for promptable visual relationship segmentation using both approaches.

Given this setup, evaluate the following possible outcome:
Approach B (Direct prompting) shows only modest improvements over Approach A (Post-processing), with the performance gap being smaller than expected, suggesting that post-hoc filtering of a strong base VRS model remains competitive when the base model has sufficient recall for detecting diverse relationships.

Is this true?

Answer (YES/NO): NO